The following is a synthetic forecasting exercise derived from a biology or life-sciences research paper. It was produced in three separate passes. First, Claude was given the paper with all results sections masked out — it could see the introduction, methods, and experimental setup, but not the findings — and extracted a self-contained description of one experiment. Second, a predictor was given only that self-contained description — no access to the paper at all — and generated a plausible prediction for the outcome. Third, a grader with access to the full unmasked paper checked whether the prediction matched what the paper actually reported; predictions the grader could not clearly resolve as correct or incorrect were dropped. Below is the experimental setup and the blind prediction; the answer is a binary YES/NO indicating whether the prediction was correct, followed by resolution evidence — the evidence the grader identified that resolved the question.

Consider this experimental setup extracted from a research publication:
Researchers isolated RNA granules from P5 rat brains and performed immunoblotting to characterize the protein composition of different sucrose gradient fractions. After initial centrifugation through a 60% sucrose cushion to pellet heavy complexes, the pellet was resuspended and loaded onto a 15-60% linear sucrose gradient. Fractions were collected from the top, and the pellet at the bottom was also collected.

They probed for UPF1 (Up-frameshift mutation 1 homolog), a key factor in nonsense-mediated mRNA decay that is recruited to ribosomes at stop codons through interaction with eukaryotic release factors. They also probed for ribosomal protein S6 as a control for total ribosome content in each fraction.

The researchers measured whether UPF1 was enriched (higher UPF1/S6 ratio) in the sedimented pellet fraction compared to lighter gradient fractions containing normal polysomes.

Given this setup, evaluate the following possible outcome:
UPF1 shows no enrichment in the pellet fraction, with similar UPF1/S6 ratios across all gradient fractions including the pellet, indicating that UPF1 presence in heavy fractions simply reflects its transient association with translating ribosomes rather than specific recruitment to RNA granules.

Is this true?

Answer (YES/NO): NO